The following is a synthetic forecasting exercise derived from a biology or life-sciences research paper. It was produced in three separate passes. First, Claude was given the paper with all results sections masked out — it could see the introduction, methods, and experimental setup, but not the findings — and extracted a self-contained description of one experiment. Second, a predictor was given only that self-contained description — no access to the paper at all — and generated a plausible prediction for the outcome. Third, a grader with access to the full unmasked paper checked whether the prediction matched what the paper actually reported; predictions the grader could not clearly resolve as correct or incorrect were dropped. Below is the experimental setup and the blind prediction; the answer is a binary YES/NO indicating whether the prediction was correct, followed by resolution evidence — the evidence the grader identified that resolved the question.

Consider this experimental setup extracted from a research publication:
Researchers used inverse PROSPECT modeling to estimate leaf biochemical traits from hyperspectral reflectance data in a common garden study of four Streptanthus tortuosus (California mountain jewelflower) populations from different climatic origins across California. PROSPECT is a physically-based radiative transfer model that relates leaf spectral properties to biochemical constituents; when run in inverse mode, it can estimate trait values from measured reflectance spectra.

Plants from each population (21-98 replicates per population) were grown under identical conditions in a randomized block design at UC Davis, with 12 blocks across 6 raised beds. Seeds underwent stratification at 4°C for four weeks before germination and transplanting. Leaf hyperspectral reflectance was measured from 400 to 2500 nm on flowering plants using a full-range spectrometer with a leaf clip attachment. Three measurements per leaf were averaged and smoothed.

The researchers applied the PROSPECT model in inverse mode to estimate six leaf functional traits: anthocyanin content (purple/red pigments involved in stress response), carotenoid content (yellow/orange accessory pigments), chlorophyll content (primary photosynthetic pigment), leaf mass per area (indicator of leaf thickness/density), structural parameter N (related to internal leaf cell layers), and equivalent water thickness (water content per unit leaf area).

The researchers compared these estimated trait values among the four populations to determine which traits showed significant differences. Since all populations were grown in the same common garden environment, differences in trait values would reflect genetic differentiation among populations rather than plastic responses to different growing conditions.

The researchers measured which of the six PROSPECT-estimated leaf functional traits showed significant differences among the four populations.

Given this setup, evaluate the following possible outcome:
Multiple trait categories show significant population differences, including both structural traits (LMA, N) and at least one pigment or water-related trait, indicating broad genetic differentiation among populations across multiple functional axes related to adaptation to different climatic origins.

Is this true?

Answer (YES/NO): NO